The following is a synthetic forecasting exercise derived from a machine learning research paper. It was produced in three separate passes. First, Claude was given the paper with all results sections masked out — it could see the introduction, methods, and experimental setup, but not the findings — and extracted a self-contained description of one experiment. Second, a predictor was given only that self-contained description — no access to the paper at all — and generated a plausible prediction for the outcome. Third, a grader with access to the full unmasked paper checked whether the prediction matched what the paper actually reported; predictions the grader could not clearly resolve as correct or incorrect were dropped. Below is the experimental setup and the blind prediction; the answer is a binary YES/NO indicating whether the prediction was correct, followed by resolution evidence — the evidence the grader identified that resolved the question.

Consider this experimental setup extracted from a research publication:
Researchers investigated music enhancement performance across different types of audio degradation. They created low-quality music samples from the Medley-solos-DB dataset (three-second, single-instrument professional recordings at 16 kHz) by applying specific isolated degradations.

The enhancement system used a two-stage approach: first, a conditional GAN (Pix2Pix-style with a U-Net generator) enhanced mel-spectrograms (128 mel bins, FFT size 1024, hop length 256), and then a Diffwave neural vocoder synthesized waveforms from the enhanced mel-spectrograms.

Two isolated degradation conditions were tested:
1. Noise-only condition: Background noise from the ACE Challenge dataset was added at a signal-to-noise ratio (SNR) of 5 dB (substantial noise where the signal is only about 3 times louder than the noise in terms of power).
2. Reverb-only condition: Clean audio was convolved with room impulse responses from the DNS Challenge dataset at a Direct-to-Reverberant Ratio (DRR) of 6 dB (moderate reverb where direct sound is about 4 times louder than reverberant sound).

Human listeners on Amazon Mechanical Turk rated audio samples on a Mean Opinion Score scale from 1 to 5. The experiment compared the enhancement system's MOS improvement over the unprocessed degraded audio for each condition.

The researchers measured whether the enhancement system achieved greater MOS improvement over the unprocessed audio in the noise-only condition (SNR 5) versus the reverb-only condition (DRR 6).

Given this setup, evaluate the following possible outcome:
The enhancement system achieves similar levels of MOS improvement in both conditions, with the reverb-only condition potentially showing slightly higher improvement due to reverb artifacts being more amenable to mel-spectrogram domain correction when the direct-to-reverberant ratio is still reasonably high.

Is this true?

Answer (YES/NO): NO